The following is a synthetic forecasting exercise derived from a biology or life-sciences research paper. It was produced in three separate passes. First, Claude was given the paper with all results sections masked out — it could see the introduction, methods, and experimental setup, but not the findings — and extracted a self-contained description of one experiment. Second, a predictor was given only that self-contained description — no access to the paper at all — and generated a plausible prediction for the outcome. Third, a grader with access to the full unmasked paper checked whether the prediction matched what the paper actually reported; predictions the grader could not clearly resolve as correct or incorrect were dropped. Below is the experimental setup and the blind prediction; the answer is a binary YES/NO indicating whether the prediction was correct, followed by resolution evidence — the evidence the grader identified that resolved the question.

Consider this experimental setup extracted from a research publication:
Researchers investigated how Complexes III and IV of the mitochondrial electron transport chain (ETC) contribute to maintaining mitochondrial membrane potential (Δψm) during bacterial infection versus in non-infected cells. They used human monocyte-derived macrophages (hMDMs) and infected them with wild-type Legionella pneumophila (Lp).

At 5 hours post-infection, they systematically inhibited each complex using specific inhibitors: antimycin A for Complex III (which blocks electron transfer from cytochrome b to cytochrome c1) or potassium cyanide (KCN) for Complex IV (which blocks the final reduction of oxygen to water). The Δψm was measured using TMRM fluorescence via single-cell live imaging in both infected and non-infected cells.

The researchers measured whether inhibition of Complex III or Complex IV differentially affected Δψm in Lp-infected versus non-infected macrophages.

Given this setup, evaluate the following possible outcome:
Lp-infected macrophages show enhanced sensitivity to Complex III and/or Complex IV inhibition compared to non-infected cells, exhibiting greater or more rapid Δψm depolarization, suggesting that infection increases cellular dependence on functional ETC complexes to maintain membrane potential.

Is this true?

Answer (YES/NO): YES